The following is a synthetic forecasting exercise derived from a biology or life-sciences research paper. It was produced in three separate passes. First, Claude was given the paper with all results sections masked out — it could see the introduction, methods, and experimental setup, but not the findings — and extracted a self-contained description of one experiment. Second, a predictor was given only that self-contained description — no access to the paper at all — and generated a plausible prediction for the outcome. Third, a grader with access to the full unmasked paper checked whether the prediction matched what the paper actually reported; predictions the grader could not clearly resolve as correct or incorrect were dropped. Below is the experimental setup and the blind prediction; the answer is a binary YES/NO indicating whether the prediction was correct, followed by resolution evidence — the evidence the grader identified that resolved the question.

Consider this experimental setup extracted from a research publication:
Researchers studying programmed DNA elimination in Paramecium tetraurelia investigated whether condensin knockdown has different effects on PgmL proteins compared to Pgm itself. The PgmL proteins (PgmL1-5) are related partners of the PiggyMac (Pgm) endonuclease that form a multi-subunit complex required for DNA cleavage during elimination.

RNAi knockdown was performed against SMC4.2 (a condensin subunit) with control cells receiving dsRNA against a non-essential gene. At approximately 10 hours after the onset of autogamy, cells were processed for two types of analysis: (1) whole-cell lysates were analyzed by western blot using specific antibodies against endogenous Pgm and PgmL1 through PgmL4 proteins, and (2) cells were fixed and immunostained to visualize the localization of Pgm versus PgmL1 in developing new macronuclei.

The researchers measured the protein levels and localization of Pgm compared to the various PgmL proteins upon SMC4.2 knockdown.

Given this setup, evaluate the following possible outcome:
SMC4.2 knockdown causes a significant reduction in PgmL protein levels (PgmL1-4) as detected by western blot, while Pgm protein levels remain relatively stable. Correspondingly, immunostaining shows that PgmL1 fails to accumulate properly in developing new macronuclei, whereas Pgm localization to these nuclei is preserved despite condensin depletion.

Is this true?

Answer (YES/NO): NO